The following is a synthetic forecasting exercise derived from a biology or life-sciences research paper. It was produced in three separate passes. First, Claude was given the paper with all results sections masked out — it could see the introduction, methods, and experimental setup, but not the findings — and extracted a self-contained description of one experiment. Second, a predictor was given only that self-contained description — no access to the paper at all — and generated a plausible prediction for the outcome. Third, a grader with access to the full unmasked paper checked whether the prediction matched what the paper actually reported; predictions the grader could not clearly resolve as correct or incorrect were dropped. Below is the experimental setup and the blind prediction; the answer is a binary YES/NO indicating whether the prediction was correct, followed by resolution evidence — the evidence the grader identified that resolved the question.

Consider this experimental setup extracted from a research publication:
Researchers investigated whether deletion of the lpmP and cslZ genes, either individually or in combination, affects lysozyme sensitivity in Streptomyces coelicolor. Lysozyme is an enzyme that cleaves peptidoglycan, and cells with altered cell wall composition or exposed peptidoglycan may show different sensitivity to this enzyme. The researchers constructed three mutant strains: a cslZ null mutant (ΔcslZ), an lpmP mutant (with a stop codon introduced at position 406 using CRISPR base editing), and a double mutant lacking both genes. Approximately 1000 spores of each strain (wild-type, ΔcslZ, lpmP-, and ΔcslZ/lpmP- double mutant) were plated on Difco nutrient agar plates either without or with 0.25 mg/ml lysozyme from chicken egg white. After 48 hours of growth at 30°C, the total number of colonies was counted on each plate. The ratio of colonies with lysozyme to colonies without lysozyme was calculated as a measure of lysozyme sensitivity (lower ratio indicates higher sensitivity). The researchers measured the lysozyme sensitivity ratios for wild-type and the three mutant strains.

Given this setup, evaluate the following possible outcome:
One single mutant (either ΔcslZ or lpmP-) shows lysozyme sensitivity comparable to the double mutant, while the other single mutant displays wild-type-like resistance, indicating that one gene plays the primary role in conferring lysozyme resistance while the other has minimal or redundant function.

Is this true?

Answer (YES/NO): NO